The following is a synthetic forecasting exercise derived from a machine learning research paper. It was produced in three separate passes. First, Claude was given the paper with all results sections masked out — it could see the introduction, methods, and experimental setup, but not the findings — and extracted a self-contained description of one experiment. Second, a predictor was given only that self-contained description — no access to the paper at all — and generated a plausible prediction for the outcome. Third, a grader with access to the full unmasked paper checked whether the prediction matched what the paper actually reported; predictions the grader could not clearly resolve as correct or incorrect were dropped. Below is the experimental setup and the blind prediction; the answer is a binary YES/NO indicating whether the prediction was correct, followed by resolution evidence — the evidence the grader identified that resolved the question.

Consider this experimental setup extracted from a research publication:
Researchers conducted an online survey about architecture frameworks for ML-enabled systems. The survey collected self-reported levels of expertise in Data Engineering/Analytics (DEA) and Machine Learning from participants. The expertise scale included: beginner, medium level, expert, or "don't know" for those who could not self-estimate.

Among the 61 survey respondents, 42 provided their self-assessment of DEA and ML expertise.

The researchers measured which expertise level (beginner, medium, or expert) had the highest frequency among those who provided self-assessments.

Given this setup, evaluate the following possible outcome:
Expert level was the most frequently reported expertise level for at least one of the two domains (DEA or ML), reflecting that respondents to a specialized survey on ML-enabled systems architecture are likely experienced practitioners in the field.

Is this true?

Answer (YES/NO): NO